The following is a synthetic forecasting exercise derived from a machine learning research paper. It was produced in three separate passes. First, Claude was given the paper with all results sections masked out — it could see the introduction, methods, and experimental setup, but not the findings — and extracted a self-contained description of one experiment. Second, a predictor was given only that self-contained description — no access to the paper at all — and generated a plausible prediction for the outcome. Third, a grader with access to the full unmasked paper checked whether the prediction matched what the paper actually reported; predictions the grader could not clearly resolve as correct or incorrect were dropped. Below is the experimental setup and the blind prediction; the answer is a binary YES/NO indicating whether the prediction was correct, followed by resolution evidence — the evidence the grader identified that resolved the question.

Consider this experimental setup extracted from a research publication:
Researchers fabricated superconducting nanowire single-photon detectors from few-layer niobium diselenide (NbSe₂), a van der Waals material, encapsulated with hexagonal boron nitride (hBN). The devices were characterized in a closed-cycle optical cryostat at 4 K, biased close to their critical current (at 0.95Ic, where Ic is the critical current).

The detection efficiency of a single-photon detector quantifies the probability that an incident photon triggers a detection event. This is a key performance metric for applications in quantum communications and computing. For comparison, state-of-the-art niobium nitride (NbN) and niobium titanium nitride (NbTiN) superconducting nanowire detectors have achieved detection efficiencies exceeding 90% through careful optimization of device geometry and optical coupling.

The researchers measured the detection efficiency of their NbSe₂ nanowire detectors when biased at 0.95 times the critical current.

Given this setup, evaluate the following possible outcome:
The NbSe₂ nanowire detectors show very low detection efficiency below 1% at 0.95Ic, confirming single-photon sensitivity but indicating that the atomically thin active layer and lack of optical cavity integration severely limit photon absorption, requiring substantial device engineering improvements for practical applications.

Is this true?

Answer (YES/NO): YES